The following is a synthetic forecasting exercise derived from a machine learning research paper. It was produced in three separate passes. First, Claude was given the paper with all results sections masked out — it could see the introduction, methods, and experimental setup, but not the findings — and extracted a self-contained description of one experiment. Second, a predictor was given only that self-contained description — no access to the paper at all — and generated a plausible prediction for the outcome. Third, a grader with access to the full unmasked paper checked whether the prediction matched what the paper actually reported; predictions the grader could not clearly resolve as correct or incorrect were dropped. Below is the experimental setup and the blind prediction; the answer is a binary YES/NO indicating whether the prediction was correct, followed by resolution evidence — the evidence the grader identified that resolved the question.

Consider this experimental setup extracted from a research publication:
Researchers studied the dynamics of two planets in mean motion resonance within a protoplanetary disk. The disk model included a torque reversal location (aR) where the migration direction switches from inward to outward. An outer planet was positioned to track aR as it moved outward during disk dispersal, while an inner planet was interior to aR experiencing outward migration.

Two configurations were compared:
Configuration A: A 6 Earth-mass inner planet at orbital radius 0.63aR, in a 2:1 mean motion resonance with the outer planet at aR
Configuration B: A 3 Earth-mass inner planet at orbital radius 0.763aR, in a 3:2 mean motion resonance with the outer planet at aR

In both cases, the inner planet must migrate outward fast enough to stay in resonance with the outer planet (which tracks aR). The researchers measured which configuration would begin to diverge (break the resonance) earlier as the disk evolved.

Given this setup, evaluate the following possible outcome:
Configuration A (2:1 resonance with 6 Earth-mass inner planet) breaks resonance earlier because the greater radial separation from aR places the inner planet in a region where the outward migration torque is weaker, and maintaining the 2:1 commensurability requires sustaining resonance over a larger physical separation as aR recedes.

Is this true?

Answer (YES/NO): NO